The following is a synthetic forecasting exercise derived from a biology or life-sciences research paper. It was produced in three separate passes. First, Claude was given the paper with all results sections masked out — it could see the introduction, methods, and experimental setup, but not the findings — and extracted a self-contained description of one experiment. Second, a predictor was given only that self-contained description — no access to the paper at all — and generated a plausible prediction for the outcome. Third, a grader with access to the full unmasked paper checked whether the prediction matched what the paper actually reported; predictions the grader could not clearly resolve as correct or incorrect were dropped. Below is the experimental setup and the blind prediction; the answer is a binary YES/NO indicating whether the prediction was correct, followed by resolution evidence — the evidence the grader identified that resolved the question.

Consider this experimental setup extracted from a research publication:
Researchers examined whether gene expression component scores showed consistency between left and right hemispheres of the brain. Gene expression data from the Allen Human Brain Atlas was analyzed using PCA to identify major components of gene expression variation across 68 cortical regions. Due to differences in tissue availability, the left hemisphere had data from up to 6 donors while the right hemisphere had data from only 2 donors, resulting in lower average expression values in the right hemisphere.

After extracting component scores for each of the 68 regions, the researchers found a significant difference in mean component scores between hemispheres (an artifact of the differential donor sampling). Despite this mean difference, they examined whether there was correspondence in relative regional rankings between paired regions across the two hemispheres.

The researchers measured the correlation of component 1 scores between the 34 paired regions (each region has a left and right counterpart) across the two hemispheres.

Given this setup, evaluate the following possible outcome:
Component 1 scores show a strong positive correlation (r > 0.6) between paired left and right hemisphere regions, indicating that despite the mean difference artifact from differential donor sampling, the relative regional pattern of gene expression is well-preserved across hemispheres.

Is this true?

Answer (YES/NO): YES